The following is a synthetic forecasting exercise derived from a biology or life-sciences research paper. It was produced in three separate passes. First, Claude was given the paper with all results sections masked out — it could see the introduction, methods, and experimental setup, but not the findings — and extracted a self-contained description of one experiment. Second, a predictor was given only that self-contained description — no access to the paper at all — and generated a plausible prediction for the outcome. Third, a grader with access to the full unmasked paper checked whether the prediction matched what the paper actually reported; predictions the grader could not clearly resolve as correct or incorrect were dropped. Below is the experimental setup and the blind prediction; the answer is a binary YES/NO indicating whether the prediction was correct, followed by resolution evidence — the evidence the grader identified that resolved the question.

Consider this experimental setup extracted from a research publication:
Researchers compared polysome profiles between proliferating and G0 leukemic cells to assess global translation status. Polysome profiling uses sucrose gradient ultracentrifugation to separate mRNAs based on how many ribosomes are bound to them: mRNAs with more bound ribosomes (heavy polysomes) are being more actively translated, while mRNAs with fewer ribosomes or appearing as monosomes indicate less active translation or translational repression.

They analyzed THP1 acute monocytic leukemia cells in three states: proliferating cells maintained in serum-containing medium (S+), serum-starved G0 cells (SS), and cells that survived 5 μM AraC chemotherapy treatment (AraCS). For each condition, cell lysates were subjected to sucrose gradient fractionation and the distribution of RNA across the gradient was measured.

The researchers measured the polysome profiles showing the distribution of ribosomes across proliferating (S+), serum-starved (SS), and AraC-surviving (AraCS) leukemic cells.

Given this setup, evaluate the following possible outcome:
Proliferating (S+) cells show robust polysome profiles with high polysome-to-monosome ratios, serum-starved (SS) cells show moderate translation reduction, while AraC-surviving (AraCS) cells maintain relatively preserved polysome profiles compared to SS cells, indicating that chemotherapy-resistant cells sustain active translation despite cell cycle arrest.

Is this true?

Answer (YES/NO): NO